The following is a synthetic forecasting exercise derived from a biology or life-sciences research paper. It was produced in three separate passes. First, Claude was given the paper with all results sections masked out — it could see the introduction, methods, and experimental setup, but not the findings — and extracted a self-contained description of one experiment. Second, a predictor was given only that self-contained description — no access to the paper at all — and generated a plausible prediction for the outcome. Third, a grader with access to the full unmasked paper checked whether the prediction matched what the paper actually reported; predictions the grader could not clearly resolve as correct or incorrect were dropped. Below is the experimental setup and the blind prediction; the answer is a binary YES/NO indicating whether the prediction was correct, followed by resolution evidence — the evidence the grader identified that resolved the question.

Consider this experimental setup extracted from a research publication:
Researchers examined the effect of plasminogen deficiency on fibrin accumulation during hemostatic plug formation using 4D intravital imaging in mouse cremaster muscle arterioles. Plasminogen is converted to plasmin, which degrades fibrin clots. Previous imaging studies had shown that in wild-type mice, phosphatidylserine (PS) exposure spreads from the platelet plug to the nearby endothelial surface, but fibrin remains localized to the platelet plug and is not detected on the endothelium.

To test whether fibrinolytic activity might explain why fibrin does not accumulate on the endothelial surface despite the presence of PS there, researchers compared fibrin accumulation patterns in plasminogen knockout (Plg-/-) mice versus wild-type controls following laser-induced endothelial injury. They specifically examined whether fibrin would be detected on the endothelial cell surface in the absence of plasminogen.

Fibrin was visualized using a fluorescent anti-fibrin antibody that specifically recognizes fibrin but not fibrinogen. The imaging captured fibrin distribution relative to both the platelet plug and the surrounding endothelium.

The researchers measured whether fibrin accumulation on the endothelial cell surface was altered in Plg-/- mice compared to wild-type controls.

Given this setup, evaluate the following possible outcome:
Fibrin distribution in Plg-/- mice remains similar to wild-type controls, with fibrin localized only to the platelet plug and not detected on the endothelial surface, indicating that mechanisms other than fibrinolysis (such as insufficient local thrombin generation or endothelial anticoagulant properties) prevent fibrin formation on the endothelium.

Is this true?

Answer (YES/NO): NO